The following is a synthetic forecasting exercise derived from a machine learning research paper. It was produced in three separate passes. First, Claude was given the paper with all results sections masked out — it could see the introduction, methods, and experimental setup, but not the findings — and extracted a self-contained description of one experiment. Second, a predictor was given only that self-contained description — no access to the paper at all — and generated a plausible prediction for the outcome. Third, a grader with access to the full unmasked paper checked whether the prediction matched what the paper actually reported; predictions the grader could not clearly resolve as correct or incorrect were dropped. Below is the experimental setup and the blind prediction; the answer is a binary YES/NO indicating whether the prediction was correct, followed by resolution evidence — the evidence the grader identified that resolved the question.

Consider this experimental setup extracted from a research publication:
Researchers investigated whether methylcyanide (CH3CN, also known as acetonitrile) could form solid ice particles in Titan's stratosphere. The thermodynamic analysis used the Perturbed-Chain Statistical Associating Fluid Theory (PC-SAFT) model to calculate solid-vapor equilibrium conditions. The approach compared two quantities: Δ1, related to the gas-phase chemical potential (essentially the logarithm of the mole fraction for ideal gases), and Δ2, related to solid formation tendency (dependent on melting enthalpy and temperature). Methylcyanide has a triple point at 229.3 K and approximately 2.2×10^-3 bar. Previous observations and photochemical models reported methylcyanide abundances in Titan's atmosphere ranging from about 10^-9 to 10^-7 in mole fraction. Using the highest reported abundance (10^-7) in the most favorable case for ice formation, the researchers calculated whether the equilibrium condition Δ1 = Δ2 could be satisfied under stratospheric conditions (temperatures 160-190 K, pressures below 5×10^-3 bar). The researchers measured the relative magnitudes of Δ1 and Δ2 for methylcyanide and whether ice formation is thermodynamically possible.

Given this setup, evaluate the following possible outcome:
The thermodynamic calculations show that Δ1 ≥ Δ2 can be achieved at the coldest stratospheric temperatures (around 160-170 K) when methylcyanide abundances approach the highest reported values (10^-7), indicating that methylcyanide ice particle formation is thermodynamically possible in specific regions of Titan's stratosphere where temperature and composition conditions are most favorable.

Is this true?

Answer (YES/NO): NO